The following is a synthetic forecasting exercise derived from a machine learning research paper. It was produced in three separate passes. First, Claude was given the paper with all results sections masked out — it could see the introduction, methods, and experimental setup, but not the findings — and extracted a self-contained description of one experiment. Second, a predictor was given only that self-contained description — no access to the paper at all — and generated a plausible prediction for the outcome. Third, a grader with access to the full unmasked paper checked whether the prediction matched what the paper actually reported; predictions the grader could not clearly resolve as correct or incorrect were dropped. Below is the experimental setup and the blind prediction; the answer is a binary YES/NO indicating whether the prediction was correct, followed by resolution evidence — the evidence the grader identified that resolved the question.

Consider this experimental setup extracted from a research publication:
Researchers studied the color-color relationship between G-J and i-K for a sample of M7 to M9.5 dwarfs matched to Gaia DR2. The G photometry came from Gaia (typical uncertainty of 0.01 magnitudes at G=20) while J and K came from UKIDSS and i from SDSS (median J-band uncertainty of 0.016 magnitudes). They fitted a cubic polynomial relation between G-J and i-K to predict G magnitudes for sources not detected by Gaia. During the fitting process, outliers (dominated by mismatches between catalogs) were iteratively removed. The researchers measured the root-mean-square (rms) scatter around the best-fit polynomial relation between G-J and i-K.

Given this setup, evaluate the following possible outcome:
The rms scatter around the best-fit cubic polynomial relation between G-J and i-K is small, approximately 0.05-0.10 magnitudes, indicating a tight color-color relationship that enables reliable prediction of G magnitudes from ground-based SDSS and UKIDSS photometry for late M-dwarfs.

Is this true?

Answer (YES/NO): YES